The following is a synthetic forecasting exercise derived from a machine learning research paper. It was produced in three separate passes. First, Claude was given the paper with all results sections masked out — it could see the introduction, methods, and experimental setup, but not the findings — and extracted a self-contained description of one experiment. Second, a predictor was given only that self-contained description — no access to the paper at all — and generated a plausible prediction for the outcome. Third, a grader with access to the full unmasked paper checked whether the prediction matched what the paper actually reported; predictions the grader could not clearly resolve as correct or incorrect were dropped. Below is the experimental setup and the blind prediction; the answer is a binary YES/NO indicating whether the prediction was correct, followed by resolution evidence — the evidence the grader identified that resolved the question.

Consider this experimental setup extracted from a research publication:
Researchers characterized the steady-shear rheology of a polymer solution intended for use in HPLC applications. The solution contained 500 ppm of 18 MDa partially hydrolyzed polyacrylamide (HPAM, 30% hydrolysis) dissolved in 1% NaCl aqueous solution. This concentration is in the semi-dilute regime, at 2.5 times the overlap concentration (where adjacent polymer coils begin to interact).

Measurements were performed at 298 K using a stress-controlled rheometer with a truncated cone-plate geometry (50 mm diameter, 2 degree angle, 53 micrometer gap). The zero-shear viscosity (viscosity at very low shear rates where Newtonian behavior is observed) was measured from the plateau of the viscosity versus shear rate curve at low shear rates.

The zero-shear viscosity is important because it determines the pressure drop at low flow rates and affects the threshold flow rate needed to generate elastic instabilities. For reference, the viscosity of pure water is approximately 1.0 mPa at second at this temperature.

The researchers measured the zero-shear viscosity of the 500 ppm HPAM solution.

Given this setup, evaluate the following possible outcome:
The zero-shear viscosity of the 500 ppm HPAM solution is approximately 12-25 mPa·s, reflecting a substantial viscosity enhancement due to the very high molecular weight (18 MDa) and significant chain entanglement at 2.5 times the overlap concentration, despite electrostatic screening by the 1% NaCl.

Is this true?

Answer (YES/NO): NO